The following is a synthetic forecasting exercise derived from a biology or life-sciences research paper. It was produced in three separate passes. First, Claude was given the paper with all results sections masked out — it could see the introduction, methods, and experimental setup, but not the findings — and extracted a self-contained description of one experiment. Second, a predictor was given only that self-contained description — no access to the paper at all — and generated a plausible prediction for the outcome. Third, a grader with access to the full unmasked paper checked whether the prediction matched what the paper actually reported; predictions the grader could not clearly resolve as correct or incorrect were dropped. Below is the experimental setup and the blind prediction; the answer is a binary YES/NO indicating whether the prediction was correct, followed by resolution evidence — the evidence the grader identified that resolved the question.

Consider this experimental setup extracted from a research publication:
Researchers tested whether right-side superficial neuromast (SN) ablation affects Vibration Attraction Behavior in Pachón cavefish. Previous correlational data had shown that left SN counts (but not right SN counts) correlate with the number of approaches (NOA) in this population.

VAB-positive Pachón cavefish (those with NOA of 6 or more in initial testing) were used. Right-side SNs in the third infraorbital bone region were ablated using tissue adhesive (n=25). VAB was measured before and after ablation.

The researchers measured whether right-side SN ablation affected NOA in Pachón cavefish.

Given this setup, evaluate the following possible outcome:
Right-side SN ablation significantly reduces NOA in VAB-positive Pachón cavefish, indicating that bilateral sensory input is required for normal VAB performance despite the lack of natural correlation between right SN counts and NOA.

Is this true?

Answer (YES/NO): NO